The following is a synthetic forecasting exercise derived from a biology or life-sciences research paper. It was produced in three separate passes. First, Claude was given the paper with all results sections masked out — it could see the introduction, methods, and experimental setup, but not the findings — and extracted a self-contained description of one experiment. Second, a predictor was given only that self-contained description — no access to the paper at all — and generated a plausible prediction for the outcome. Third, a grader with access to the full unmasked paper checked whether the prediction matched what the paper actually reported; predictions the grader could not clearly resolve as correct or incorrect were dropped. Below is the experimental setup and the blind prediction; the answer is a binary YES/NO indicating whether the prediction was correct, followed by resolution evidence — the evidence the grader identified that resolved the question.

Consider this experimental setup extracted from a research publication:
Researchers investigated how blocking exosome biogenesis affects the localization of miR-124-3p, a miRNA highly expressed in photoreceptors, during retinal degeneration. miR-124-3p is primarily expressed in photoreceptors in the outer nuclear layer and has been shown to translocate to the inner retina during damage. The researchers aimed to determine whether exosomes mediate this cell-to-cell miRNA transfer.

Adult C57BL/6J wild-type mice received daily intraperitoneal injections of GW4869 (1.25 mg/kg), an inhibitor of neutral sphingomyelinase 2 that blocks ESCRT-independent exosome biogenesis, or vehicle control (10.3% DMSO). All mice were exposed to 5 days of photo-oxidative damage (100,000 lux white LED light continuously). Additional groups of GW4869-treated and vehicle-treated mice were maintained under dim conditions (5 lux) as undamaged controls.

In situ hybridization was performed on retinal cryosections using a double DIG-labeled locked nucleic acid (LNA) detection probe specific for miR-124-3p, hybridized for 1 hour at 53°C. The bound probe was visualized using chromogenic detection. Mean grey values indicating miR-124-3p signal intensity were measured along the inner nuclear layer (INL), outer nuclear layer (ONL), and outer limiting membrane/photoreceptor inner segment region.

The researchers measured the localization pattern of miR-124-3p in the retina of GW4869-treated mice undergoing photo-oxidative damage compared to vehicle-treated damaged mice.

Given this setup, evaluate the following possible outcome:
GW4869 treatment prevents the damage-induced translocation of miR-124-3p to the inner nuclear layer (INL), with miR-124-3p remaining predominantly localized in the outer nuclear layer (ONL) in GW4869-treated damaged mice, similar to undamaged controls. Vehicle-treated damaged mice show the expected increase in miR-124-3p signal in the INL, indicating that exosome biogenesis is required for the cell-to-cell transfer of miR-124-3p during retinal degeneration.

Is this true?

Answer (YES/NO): YES